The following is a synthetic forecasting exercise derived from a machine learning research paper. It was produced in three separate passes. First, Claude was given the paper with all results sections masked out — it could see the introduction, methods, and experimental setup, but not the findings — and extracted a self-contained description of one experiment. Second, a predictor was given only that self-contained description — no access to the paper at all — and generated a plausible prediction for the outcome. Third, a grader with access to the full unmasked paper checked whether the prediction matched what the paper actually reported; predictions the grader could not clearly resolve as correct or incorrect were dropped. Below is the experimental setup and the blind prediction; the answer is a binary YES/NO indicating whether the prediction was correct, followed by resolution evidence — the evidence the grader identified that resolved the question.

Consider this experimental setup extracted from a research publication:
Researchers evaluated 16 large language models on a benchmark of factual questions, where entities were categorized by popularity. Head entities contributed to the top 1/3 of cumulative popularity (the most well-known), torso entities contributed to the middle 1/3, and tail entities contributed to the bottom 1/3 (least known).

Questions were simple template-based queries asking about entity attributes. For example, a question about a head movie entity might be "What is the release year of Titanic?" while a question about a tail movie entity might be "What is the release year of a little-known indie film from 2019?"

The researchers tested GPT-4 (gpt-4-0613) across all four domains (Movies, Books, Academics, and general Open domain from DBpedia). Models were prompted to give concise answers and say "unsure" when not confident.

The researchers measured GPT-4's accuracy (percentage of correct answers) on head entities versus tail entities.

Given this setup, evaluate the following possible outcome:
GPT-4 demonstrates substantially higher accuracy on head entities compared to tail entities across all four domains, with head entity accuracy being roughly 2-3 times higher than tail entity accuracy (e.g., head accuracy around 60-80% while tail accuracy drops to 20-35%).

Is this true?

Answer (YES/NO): NO